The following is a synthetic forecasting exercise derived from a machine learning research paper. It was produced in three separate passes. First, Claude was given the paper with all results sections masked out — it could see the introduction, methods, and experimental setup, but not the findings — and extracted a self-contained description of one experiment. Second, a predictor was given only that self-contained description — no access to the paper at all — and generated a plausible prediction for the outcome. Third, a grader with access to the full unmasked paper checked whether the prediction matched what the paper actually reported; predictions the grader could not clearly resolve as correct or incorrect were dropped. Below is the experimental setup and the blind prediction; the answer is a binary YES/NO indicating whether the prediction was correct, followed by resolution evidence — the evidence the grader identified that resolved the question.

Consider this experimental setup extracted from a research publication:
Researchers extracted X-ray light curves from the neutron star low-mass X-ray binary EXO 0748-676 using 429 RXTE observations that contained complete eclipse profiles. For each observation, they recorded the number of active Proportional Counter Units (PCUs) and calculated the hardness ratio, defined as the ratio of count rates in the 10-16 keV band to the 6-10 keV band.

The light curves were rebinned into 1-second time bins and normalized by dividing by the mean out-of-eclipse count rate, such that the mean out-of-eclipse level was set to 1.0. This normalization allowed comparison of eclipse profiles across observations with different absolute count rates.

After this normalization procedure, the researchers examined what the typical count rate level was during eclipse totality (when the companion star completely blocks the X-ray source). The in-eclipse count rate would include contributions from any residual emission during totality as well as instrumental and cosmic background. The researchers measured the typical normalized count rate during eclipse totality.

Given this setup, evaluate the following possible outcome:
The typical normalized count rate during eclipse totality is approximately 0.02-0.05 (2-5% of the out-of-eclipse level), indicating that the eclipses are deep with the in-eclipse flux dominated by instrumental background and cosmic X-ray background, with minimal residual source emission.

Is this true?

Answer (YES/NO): NO